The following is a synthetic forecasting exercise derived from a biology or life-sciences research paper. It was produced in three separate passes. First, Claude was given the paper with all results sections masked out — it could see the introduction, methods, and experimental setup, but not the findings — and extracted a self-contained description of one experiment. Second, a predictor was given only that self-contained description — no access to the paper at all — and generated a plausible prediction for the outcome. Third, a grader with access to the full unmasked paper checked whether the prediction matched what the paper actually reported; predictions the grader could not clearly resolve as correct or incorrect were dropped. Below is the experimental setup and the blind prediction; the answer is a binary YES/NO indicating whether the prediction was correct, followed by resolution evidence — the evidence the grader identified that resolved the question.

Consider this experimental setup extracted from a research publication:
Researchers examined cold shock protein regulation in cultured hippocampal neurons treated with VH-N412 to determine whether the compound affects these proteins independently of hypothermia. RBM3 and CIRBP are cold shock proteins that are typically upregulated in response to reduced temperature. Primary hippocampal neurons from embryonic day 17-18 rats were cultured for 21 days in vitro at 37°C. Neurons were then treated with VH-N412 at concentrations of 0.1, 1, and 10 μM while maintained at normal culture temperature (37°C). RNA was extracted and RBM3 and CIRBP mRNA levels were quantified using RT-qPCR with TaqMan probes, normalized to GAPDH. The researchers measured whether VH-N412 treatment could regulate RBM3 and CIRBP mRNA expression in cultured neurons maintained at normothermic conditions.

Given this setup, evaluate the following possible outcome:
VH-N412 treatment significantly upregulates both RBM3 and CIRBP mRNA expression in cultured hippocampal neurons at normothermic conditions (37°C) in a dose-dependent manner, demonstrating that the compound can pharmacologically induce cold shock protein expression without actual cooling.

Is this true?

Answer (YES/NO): NO